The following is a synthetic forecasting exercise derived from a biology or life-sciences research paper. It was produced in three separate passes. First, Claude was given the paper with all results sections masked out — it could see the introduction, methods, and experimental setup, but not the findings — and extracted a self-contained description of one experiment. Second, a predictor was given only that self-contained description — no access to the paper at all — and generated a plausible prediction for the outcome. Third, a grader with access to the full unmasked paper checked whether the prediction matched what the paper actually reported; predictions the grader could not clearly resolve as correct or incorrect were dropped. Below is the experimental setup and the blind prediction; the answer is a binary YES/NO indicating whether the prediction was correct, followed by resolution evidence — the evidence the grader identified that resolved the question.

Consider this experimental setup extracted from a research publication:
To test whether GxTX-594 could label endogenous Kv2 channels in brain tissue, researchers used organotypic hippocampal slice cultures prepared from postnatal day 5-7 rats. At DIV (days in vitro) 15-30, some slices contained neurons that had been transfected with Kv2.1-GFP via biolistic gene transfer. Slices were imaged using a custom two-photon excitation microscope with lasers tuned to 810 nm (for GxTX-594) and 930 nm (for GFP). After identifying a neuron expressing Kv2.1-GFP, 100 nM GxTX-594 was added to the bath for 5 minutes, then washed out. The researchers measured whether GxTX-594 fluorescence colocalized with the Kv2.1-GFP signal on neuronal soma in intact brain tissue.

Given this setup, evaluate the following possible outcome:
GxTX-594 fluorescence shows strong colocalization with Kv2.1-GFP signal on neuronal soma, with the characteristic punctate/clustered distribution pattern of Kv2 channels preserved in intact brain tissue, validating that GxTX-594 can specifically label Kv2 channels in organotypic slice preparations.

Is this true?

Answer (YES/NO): YES